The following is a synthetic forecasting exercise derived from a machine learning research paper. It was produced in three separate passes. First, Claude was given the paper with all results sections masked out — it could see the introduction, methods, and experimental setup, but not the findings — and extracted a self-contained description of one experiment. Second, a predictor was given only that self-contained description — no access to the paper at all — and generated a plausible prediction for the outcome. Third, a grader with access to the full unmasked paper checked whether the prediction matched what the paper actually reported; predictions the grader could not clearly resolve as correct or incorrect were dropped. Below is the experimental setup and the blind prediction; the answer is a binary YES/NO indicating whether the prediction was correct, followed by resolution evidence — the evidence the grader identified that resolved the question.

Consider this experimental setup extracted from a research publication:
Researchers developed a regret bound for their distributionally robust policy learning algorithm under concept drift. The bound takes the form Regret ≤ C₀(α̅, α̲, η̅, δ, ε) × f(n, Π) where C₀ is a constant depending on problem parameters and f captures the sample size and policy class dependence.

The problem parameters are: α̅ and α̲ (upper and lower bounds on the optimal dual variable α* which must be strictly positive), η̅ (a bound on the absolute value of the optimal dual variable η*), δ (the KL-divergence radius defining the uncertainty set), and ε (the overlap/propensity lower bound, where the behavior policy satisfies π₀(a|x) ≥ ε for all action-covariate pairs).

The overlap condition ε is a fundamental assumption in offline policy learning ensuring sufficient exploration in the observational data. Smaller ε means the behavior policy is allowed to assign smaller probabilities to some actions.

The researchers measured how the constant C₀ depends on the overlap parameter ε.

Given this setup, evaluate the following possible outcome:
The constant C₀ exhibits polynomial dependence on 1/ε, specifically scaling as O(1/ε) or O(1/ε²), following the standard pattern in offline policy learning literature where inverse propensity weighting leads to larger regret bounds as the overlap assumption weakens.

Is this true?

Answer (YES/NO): YES